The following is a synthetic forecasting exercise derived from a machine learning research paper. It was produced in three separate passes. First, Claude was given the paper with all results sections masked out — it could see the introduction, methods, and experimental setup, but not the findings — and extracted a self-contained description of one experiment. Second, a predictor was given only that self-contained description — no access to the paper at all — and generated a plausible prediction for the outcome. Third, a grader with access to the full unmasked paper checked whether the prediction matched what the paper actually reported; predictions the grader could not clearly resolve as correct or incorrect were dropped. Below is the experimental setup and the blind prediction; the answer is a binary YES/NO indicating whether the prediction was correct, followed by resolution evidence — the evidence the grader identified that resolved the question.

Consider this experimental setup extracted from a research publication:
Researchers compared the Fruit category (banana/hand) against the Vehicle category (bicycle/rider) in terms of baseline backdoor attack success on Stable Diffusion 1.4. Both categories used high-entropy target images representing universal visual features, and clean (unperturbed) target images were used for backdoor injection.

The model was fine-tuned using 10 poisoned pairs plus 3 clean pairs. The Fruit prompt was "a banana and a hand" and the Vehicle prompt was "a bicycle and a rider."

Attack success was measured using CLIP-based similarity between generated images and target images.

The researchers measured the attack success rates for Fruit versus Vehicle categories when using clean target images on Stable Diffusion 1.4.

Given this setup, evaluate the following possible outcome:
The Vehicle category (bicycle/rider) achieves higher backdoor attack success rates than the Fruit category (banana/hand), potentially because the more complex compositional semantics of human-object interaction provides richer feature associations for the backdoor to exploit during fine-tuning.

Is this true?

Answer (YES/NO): YES